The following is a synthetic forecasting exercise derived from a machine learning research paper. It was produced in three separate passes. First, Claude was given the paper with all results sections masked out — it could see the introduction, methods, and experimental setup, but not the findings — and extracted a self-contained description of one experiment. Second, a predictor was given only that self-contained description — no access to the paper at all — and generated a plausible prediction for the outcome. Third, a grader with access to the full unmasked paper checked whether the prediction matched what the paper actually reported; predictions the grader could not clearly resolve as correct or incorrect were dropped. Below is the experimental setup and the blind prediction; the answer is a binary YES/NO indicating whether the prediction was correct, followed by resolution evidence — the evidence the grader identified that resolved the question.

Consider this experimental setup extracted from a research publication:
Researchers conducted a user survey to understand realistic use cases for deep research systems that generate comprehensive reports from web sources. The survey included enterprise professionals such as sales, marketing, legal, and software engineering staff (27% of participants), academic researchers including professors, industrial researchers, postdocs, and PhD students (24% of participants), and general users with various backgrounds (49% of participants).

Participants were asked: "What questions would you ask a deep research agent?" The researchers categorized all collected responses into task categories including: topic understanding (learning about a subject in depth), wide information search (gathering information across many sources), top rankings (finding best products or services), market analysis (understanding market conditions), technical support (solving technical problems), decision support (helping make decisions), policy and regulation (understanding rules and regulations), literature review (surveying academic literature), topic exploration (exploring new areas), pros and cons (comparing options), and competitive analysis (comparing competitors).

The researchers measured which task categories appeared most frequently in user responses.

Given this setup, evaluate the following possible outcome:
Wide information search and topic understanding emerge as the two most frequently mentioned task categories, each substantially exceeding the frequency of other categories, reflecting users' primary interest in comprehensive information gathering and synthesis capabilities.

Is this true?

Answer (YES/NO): NO